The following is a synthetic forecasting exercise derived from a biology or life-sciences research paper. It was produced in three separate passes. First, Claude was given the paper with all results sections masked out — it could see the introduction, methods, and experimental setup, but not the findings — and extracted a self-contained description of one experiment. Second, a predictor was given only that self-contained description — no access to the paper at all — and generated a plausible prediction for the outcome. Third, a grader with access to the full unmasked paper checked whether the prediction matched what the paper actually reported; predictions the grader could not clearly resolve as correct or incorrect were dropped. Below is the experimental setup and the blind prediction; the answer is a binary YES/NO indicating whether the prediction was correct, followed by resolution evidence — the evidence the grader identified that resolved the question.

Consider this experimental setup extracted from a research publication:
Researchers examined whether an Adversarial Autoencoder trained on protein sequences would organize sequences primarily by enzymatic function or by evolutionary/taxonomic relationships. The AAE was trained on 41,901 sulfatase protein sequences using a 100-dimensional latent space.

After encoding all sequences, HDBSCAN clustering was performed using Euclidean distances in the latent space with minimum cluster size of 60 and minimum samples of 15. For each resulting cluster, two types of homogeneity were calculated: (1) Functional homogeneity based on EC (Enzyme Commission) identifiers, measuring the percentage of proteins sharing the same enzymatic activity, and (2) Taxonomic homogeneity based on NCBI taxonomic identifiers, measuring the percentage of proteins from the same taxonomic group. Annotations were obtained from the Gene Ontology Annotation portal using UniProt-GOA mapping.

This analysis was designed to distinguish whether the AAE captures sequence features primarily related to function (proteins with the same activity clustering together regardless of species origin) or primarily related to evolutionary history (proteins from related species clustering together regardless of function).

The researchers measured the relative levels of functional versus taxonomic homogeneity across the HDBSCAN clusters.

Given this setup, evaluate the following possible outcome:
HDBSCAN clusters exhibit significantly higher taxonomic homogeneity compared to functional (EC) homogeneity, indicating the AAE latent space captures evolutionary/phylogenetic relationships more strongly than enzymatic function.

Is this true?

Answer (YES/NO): NO